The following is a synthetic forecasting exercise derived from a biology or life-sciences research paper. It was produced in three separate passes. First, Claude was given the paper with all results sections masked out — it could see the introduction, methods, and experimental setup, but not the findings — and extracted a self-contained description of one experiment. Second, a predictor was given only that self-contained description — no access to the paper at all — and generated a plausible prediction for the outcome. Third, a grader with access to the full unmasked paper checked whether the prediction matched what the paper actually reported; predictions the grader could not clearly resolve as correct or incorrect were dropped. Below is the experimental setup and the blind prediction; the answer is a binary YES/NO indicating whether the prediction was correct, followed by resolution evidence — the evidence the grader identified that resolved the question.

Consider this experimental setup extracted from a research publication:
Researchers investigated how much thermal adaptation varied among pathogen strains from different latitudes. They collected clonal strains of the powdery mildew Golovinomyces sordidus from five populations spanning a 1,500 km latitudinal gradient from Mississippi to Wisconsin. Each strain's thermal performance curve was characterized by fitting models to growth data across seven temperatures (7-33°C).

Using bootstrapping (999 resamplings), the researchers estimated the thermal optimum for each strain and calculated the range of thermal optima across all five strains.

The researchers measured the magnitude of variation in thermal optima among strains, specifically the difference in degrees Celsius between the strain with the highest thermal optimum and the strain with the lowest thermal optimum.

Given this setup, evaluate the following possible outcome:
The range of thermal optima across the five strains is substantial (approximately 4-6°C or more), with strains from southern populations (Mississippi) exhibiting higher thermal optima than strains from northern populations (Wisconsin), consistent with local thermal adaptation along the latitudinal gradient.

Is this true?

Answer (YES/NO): NO